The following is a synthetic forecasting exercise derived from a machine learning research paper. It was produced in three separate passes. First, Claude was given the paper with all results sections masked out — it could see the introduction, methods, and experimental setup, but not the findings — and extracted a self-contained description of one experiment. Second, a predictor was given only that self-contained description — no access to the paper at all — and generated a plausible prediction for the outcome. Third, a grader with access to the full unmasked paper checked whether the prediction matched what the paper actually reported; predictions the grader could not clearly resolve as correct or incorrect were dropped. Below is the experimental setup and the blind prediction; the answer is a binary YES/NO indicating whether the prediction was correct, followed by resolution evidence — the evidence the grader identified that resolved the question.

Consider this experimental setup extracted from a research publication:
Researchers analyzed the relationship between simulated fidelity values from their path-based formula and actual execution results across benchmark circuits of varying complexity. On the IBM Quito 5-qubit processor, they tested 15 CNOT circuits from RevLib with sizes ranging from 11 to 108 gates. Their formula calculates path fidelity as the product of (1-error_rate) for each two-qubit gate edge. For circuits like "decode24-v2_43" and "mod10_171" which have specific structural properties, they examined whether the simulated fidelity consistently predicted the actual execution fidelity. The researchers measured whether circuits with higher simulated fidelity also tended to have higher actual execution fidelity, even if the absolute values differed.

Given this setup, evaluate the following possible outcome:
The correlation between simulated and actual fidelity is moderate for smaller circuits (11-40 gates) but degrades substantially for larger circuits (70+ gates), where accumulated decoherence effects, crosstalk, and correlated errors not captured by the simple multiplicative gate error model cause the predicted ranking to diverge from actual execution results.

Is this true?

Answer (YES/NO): NO